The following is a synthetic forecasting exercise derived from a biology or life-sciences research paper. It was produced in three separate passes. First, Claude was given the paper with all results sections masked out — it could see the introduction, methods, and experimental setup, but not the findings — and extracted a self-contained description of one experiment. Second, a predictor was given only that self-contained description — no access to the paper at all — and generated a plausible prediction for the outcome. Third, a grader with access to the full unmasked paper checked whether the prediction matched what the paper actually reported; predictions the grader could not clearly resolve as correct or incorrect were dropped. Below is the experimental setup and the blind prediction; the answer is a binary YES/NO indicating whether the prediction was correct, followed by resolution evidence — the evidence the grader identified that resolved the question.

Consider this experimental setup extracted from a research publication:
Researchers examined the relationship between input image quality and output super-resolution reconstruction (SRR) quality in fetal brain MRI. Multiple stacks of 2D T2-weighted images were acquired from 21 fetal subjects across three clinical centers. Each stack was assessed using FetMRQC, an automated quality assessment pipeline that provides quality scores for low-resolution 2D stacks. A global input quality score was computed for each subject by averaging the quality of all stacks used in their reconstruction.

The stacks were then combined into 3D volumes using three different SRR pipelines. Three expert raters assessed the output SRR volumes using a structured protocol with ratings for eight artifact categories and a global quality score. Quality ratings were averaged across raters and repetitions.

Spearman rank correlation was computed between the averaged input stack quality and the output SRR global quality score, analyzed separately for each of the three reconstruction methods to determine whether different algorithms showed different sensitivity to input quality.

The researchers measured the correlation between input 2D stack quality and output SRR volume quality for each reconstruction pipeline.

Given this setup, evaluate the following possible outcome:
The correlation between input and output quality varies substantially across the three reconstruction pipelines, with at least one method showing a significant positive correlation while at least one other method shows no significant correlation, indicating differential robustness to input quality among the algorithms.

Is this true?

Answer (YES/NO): NO